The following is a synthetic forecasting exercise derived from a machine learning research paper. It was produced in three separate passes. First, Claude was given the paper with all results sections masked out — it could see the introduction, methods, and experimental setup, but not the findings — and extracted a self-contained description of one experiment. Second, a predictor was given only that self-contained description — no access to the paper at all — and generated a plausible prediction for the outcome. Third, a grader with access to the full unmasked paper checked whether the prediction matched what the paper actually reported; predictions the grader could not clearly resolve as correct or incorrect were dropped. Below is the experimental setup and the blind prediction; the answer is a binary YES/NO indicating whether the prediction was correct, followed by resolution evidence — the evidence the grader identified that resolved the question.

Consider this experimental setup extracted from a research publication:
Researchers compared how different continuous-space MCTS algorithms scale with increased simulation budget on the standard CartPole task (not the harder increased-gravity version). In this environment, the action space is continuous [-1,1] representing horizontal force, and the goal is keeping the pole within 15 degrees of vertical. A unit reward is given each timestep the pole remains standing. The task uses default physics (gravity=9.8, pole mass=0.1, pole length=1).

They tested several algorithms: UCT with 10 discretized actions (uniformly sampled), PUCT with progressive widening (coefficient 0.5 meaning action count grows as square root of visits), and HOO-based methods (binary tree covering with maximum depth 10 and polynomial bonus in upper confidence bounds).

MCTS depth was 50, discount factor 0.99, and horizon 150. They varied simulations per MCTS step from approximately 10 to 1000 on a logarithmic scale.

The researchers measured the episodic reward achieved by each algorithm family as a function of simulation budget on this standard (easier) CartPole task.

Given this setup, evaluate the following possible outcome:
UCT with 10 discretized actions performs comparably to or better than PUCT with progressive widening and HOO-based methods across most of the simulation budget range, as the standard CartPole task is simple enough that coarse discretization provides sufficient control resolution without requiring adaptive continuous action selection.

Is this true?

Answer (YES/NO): NO